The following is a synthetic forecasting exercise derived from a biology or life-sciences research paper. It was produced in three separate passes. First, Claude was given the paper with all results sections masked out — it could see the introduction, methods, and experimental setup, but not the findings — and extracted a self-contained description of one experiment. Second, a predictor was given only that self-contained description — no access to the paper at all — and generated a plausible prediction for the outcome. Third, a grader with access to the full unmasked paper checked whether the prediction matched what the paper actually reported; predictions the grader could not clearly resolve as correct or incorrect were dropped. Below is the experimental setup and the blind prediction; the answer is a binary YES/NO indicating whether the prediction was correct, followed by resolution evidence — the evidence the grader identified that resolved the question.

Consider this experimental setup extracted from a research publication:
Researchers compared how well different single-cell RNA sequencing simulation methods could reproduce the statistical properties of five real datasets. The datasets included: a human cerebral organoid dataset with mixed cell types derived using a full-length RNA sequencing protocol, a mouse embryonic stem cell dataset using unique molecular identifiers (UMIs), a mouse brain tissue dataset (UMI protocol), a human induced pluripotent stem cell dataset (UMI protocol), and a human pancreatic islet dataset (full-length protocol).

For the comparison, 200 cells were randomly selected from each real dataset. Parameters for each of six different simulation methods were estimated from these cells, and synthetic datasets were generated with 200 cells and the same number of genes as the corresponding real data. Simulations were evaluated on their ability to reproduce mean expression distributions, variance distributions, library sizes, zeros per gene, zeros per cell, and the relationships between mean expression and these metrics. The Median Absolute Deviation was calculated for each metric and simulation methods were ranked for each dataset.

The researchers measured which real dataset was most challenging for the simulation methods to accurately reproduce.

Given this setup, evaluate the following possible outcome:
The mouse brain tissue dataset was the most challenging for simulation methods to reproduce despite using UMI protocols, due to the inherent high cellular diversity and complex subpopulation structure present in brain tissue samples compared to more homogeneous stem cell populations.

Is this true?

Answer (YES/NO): NO